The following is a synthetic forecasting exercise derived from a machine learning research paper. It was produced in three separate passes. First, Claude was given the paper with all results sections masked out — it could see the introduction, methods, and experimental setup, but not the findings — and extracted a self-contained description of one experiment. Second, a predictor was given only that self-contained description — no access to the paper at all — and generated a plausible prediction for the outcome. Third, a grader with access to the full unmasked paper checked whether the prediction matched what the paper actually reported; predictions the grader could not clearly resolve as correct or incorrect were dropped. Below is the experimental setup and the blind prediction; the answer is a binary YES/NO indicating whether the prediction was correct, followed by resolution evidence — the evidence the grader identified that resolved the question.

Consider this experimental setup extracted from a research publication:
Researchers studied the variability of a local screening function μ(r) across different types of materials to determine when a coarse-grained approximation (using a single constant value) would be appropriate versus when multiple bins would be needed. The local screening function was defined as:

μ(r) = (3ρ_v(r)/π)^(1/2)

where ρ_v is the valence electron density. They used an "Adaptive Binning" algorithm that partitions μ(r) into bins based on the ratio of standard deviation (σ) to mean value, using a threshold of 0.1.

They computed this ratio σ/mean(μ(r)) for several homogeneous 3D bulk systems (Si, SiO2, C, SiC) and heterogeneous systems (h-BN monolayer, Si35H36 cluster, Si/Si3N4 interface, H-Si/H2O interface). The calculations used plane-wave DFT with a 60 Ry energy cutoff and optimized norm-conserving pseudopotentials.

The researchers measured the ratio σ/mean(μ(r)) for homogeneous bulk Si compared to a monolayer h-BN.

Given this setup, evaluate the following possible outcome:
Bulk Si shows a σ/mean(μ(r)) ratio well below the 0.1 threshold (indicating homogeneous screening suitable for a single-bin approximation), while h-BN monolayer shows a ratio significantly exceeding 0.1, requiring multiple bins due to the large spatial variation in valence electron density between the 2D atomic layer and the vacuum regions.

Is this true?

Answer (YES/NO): YES